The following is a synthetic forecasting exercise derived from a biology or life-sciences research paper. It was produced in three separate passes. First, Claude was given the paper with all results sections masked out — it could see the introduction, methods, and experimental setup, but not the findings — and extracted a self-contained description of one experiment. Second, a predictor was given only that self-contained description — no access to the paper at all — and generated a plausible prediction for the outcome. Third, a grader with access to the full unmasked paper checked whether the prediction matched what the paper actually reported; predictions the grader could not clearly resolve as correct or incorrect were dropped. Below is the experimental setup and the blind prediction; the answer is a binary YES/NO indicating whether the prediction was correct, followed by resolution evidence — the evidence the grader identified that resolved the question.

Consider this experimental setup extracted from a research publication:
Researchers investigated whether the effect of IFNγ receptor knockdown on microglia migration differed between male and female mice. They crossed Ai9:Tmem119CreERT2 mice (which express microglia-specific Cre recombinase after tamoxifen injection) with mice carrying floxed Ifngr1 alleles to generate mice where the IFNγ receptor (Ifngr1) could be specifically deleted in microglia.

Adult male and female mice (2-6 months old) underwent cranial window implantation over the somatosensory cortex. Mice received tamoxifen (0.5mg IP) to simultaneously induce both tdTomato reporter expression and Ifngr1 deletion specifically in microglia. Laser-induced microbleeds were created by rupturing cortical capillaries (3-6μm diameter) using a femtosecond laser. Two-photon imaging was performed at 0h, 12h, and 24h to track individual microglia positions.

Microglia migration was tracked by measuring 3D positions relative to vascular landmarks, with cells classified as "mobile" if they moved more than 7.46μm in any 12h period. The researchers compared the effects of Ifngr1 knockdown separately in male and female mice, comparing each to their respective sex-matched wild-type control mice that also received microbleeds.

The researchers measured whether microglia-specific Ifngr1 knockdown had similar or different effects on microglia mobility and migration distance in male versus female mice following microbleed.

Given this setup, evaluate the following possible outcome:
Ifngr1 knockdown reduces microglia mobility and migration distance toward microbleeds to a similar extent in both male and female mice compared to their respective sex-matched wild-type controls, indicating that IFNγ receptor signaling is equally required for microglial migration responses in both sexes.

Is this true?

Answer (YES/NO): NO